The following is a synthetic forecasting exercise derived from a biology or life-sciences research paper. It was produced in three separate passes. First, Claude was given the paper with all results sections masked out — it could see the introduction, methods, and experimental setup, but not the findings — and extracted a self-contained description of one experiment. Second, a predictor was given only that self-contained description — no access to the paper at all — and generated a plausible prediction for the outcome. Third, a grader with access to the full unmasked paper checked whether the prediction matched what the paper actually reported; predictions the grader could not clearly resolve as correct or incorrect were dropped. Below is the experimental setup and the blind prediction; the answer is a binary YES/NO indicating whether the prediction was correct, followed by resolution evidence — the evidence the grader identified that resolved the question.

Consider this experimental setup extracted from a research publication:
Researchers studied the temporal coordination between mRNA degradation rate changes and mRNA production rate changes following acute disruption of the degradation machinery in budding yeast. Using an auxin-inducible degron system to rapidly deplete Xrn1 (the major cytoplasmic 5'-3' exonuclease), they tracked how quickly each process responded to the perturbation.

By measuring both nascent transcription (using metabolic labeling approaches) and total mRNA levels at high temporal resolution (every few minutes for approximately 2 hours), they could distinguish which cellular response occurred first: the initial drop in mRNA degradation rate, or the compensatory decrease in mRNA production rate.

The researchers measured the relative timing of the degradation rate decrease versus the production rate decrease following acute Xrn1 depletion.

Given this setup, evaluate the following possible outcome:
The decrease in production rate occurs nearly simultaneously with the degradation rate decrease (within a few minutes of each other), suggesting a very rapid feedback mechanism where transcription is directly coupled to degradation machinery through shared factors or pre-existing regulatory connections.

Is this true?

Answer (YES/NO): NO